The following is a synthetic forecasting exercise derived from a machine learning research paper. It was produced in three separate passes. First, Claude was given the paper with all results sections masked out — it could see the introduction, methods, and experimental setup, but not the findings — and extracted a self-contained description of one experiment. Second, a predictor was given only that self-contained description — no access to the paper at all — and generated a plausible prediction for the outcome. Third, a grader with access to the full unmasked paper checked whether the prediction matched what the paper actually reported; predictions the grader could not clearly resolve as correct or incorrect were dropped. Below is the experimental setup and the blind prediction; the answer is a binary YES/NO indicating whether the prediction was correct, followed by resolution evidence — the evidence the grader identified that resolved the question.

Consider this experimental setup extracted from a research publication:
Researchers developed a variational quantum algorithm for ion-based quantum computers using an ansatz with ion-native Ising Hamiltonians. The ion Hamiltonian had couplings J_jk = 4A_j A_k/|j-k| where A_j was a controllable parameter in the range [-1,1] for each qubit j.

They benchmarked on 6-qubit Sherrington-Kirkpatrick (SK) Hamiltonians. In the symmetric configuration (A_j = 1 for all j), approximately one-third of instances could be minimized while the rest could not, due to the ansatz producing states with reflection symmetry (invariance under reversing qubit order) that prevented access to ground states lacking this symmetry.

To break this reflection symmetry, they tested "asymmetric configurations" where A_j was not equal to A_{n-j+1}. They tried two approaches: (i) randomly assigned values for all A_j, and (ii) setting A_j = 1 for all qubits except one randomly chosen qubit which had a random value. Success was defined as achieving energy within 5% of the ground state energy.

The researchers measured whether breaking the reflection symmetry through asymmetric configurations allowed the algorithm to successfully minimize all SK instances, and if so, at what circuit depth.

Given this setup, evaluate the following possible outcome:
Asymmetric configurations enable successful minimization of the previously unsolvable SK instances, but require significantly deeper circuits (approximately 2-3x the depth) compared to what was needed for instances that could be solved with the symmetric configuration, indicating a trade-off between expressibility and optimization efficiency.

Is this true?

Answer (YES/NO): NO